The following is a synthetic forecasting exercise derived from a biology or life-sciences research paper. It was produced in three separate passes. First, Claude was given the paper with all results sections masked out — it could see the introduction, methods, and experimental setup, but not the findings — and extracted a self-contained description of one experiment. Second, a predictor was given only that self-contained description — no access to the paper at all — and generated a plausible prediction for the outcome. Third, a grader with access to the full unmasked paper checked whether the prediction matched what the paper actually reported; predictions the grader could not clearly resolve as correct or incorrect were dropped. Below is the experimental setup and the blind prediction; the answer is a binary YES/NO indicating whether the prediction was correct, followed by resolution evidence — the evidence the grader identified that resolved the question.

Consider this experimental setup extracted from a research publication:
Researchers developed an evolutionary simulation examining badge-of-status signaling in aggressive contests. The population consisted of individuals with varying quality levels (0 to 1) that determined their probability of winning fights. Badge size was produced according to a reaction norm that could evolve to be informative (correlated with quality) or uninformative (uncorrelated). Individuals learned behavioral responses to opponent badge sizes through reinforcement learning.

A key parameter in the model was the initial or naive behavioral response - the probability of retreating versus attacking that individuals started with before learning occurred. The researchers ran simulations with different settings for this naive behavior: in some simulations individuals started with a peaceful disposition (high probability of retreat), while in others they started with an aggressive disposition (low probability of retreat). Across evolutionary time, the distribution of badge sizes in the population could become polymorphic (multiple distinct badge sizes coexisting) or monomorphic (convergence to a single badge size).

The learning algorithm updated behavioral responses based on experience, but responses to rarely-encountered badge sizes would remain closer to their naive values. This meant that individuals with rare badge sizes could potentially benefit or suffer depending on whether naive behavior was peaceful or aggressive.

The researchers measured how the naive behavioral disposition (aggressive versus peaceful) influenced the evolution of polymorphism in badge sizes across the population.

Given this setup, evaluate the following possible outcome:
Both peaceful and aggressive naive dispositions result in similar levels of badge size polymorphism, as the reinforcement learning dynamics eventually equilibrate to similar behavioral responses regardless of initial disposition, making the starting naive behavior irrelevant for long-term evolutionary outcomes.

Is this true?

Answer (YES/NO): NO